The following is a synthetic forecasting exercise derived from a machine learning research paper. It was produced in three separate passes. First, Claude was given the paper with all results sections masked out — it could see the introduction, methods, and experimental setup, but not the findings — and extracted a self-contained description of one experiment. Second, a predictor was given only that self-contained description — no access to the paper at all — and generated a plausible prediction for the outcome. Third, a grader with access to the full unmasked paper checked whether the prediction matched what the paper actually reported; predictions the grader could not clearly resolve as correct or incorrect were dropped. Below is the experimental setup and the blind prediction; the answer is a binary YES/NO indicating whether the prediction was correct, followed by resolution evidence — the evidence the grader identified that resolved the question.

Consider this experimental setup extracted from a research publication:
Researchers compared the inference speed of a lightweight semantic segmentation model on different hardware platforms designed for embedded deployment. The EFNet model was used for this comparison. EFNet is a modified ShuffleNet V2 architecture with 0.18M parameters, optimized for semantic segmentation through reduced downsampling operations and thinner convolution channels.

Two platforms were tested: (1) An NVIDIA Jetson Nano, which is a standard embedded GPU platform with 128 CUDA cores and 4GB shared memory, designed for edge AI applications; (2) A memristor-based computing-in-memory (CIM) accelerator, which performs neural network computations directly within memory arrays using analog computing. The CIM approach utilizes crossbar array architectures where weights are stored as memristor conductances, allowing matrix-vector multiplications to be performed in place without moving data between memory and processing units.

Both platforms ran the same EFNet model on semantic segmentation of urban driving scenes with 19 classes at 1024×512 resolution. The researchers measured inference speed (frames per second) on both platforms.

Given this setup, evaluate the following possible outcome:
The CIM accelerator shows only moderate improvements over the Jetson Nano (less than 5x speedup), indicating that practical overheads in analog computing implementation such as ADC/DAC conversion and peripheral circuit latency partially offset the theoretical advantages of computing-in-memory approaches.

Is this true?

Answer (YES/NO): NO